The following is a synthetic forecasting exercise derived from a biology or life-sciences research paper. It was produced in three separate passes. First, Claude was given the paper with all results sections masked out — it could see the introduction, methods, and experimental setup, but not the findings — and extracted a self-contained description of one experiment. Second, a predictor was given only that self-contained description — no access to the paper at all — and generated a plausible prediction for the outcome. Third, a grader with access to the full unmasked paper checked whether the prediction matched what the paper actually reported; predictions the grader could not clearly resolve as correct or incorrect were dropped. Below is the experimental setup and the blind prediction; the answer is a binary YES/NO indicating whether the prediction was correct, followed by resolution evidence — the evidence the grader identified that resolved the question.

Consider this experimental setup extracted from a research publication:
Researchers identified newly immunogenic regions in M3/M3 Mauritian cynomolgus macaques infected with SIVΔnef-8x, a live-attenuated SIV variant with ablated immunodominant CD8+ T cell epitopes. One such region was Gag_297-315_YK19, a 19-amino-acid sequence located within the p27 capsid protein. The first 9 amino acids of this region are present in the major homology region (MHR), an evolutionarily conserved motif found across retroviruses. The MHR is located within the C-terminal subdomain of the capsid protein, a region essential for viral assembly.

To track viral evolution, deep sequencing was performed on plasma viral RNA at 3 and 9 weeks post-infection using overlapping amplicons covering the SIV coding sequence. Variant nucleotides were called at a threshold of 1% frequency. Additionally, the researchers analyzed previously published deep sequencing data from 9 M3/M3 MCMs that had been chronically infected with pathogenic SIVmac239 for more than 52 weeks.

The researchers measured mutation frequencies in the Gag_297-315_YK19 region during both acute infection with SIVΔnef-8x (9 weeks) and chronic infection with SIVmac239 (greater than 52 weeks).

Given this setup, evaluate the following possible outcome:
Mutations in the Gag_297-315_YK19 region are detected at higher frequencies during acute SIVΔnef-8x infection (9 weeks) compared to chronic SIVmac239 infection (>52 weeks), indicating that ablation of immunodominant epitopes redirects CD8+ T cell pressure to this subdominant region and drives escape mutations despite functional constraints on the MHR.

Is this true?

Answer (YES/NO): NO